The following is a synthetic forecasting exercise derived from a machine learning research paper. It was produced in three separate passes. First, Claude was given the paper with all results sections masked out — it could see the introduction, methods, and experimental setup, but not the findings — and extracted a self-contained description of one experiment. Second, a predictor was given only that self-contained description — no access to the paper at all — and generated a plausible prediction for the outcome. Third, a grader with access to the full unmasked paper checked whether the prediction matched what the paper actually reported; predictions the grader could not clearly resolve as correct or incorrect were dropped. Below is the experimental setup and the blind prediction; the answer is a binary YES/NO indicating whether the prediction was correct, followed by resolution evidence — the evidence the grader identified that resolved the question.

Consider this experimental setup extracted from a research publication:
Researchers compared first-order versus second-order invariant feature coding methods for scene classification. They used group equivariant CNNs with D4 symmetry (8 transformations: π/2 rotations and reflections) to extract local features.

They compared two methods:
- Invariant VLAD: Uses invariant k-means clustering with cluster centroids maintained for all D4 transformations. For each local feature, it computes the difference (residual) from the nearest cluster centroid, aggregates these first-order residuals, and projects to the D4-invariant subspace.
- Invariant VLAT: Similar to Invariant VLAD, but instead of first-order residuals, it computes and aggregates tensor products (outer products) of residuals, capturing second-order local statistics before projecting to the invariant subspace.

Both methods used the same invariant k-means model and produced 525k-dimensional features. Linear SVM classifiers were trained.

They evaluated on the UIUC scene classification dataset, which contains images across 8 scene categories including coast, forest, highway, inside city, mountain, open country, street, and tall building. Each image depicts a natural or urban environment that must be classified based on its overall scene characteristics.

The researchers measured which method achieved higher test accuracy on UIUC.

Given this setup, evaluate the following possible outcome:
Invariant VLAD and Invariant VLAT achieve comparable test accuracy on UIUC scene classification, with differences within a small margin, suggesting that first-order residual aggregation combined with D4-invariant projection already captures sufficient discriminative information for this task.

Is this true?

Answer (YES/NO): YES